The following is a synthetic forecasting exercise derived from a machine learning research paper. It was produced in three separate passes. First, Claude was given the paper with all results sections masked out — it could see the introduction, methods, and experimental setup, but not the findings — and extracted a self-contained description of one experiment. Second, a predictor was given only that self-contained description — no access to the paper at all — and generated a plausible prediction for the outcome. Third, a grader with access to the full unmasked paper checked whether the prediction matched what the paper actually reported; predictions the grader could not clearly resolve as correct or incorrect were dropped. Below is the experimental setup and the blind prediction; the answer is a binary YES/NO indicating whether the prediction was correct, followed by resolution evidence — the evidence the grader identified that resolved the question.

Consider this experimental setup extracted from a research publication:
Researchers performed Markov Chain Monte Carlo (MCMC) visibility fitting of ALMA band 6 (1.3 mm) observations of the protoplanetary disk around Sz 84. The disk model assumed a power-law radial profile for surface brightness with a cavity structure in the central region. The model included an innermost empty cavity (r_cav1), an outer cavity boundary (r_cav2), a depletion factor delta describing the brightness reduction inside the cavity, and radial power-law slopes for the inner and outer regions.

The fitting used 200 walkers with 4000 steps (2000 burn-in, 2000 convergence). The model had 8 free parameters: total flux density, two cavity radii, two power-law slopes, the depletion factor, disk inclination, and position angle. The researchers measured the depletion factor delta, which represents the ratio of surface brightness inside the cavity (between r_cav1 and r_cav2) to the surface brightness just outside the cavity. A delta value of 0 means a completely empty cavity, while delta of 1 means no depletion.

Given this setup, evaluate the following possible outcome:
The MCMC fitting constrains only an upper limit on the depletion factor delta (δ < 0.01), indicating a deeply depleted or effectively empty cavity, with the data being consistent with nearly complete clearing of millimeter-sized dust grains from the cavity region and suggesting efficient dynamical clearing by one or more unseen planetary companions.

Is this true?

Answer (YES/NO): NO